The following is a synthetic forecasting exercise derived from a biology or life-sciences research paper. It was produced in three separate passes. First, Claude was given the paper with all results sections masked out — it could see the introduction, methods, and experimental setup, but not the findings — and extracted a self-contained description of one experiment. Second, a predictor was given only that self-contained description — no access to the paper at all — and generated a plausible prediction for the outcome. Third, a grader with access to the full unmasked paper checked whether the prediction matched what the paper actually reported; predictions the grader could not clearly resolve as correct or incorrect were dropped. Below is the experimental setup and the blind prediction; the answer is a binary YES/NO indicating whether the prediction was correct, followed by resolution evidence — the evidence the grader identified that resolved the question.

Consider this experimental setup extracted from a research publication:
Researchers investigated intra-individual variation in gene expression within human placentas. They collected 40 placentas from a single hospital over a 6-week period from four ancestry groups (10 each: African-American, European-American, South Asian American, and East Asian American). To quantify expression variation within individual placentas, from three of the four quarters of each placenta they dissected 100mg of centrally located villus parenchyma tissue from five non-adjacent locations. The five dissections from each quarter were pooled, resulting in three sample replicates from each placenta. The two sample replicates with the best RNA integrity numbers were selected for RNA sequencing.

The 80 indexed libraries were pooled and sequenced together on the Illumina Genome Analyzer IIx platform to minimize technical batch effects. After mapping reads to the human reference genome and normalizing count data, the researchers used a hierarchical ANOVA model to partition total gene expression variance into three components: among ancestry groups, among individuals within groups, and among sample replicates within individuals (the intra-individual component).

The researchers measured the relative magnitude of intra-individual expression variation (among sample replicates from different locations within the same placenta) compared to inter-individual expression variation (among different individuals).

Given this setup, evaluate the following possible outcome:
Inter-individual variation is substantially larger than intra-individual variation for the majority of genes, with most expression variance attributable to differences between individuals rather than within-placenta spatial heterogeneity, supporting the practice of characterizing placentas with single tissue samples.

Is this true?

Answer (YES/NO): NO